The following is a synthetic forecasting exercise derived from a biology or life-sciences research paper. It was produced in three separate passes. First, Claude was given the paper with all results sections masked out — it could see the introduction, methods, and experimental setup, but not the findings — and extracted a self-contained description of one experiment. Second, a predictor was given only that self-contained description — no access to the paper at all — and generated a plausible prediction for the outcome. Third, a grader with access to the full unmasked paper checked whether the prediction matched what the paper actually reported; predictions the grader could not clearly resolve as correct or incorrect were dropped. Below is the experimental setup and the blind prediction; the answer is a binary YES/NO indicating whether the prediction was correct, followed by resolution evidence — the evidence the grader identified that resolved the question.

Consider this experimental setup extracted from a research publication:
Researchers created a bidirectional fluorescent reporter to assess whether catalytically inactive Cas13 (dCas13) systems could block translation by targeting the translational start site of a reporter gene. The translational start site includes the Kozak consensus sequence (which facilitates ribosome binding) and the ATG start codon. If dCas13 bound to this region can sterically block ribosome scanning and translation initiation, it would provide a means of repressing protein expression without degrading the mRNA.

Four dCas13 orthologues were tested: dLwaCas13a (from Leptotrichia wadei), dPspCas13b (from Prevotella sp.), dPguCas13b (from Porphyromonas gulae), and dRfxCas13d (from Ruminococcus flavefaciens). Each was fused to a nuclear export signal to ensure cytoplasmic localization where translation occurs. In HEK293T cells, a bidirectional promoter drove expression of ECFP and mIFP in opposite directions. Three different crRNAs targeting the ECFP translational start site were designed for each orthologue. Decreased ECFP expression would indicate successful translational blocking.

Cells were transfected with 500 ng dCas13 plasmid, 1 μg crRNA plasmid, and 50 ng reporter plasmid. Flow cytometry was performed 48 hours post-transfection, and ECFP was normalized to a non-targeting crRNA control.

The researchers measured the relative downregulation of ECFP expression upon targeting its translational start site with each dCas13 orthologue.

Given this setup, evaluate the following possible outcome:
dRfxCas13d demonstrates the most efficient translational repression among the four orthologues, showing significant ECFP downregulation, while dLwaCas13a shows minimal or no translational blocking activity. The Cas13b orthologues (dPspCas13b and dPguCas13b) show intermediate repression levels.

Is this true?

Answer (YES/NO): NO